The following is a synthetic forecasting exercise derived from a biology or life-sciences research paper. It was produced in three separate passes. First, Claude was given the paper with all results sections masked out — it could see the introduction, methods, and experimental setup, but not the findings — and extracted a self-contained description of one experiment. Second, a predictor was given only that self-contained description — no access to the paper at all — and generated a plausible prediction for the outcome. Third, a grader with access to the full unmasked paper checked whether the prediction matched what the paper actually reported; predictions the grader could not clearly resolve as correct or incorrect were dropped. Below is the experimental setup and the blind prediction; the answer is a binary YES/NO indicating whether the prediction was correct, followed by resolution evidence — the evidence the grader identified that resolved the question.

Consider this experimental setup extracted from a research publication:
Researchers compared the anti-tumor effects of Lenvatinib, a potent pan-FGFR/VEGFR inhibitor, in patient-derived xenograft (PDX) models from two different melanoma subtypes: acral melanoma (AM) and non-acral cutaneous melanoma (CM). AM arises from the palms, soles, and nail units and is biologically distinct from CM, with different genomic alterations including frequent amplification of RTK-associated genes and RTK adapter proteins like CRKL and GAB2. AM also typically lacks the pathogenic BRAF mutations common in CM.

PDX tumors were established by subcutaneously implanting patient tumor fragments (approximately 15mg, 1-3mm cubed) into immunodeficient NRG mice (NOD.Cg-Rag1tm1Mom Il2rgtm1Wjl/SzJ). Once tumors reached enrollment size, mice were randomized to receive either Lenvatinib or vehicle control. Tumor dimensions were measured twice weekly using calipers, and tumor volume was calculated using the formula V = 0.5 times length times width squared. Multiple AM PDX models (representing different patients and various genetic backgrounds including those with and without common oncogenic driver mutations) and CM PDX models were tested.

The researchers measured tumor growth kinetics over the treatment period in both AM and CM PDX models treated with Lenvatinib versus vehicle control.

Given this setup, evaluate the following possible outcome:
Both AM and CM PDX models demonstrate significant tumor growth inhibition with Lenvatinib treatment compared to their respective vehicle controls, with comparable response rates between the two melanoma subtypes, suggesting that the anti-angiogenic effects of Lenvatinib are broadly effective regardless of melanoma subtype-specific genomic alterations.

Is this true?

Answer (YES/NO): NO